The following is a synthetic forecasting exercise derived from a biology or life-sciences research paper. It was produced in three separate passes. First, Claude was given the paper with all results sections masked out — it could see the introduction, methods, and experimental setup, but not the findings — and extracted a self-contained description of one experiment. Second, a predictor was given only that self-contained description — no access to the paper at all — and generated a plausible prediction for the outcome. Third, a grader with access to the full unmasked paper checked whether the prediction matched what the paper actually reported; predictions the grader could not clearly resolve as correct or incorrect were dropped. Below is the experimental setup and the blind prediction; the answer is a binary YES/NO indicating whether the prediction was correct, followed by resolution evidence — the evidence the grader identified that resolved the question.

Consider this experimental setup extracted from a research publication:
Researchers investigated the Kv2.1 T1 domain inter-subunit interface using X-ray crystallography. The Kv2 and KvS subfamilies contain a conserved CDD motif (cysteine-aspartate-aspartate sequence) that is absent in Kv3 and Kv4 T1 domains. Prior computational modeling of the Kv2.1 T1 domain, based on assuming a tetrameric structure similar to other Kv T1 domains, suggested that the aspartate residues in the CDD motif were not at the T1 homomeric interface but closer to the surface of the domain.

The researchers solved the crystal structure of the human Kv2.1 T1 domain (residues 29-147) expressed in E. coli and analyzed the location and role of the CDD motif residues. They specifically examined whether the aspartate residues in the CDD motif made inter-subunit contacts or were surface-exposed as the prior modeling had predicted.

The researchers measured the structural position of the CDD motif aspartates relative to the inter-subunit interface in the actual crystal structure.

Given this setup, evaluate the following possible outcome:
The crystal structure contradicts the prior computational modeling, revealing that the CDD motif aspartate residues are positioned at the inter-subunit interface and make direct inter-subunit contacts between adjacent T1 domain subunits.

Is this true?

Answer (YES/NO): YES